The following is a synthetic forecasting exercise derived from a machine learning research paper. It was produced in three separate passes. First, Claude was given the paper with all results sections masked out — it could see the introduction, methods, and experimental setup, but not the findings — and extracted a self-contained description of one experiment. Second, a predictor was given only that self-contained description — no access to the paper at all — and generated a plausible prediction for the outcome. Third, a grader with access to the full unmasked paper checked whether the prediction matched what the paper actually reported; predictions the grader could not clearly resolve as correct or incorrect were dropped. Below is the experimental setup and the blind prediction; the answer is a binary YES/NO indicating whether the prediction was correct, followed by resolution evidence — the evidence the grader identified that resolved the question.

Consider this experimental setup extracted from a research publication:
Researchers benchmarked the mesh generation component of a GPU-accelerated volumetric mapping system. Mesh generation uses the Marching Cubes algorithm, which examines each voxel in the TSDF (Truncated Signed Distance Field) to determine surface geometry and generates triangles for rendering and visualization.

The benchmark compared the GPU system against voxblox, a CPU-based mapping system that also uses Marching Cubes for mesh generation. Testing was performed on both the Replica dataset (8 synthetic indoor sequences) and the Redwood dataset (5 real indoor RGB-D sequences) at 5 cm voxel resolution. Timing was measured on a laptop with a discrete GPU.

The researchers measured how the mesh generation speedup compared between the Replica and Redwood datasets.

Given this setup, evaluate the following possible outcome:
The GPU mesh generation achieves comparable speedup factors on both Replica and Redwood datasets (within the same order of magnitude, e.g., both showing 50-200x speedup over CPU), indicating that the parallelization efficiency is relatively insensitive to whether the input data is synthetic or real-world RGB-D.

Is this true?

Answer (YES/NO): NO